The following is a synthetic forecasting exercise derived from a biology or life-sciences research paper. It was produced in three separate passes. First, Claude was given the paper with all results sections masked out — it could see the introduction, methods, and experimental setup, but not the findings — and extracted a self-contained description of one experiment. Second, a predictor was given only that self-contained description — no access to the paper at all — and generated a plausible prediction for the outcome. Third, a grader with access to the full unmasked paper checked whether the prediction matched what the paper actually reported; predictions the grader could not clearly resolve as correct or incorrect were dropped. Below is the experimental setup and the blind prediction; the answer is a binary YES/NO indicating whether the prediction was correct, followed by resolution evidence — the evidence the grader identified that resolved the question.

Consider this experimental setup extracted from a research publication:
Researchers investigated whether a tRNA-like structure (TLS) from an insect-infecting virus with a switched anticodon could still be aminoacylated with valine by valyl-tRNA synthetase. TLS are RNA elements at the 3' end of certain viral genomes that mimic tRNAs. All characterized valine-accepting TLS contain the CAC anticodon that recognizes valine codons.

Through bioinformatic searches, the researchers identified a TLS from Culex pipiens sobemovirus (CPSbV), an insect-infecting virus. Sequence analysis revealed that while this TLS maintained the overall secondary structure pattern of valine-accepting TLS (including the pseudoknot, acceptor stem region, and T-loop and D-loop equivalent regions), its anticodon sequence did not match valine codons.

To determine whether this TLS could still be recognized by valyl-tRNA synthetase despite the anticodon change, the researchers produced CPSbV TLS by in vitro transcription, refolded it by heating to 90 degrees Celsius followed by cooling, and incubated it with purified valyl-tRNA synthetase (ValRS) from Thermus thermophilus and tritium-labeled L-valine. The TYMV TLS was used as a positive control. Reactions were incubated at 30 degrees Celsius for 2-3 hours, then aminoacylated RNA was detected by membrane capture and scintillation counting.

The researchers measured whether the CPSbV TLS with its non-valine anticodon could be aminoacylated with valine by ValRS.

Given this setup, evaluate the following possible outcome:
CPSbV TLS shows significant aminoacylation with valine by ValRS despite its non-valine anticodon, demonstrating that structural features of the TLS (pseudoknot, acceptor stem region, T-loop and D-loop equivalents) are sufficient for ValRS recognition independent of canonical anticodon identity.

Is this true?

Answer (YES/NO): NO